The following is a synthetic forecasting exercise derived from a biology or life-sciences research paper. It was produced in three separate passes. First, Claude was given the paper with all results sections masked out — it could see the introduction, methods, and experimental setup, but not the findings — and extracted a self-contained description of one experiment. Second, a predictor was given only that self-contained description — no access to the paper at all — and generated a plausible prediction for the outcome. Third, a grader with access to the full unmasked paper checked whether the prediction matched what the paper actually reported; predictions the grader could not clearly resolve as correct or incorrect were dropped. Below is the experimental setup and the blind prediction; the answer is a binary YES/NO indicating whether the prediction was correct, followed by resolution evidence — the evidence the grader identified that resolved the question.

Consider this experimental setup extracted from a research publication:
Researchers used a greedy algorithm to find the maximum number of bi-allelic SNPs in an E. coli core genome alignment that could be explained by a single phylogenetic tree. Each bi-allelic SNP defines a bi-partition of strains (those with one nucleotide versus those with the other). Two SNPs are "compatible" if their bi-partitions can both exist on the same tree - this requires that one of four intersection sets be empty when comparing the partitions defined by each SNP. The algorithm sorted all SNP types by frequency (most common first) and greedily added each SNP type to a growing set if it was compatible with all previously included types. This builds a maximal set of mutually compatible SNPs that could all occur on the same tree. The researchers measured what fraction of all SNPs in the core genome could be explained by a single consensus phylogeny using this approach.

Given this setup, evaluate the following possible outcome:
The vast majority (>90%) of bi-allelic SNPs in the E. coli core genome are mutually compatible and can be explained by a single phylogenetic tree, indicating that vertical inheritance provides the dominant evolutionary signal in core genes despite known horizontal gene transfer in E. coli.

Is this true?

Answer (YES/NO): NO